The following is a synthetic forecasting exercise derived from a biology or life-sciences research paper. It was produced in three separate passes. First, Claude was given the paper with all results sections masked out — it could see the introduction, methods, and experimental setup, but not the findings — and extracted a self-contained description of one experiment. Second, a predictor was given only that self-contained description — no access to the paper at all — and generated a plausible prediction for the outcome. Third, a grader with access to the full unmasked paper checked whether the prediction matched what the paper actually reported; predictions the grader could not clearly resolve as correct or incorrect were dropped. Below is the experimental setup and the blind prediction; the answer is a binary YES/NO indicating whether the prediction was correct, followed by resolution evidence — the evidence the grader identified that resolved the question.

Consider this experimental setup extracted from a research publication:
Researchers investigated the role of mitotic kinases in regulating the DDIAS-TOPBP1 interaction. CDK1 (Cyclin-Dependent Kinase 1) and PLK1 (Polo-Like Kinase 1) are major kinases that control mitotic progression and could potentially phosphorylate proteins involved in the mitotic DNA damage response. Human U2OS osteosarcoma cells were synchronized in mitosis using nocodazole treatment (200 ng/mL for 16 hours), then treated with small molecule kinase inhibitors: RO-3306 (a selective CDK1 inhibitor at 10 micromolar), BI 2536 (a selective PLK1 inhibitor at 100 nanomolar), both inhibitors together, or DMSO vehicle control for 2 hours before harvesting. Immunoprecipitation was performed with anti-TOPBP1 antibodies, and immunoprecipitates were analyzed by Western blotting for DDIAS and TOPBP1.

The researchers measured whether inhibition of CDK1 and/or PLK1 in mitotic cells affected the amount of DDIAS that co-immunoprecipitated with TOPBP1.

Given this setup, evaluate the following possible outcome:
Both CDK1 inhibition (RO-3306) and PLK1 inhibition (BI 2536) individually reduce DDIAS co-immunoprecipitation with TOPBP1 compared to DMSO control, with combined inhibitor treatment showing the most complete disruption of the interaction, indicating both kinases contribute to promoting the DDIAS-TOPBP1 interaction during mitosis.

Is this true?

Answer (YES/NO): NO